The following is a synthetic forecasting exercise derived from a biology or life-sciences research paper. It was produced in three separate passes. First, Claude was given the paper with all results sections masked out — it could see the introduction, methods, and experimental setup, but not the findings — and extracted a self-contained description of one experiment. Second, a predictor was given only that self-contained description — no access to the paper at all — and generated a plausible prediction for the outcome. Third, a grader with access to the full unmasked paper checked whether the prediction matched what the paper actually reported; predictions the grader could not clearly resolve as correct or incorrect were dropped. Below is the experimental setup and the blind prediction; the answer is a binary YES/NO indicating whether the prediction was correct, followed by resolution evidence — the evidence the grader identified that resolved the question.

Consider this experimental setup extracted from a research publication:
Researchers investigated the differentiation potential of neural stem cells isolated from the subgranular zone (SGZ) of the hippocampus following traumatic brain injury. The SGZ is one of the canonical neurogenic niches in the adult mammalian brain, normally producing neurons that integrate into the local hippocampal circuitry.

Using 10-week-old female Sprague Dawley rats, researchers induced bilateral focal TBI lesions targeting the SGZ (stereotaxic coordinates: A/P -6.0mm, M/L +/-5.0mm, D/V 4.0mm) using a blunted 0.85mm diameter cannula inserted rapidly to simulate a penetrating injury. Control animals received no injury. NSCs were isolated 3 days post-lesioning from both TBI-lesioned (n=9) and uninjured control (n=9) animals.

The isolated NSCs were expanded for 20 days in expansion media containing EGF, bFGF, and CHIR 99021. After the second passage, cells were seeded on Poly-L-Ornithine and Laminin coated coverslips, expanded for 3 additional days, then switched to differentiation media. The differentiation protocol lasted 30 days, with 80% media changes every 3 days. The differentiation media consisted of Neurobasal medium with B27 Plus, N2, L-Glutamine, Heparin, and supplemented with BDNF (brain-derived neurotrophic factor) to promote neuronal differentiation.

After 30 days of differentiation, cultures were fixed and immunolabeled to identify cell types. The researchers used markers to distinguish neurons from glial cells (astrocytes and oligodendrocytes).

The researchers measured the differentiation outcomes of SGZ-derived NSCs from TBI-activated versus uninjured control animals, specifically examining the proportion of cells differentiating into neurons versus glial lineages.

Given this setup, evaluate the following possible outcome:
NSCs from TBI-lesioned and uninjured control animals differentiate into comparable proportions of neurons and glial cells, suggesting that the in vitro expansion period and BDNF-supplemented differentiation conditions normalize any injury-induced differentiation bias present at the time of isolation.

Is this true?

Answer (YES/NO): NO